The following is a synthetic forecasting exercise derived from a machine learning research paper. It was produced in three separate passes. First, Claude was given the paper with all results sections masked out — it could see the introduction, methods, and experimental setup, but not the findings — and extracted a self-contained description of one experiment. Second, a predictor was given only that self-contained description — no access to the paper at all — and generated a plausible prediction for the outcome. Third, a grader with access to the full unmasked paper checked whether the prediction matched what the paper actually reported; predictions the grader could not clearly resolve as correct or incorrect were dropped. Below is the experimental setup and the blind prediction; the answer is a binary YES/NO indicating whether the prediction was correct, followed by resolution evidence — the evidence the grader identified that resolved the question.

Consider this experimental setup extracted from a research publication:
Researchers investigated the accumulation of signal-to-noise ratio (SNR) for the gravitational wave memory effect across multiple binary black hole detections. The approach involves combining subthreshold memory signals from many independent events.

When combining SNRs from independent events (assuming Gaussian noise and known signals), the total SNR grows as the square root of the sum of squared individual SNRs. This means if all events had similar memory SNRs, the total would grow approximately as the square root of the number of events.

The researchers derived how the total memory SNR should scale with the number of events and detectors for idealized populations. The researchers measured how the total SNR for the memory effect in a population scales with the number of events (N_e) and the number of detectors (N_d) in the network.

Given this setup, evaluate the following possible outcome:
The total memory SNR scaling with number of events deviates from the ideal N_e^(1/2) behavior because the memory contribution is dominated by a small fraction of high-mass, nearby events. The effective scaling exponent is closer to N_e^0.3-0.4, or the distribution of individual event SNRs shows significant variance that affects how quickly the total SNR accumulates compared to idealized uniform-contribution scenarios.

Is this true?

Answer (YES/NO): NO